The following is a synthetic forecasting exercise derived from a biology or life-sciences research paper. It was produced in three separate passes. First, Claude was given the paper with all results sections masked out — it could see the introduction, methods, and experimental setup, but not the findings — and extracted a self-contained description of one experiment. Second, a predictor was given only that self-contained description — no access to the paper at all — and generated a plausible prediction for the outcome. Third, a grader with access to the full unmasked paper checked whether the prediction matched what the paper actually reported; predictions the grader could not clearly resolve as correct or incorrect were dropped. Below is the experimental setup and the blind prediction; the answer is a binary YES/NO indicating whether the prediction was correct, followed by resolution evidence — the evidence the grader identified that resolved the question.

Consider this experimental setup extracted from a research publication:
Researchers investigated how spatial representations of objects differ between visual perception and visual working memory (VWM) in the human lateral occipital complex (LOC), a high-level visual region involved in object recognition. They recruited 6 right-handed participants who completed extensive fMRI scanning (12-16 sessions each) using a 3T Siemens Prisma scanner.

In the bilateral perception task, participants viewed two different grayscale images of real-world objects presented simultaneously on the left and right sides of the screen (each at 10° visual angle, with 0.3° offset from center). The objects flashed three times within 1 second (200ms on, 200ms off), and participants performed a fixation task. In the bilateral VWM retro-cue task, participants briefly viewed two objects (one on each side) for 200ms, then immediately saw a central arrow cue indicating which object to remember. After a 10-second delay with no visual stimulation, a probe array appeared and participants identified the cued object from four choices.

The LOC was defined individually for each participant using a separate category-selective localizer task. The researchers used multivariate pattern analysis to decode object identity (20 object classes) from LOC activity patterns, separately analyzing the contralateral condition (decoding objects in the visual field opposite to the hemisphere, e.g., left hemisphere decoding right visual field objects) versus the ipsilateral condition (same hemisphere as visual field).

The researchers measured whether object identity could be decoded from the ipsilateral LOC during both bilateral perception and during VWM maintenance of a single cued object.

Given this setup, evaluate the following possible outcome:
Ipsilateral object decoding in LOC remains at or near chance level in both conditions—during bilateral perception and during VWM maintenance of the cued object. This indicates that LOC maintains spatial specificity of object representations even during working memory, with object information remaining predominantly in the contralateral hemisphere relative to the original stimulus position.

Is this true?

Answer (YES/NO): NO